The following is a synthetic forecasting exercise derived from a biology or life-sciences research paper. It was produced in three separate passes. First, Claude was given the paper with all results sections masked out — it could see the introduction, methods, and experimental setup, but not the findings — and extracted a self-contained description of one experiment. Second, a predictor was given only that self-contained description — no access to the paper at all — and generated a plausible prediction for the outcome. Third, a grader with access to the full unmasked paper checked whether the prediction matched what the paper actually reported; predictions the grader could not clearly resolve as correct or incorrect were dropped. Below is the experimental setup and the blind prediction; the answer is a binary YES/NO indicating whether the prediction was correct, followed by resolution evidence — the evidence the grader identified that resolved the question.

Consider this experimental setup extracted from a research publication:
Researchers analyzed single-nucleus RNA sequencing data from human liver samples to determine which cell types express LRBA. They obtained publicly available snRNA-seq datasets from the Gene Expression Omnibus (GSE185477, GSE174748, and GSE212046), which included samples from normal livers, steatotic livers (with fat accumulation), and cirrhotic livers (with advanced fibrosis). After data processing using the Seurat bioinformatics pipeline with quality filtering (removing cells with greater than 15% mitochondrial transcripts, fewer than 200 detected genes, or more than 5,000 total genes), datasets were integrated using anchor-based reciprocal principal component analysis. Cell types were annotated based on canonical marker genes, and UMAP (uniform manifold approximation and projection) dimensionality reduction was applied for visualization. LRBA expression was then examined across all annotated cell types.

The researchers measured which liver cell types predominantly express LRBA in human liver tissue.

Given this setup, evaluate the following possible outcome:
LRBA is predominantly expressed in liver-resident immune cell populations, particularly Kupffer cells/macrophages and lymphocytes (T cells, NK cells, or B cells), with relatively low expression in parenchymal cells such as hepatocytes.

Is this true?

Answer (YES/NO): NO